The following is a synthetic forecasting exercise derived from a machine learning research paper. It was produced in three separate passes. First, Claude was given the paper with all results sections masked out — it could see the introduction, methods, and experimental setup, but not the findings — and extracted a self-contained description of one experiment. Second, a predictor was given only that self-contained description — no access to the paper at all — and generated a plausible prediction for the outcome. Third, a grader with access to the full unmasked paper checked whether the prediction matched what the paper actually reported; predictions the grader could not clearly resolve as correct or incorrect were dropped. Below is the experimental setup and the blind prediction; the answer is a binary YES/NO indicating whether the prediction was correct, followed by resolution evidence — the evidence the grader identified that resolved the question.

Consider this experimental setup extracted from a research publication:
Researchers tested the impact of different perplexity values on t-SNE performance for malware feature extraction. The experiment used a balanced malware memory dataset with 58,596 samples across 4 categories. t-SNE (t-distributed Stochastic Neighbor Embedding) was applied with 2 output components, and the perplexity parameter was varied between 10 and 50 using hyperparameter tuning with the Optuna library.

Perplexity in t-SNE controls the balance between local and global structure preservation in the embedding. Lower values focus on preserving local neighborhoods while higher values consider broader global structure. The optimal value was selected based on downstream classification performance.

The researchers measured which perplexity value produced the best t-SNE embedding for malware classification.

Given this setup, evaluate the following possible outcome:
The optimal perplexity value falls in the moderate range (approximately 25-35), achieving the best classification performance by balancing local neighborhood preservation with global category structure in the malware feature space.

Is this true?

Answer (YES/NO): NO